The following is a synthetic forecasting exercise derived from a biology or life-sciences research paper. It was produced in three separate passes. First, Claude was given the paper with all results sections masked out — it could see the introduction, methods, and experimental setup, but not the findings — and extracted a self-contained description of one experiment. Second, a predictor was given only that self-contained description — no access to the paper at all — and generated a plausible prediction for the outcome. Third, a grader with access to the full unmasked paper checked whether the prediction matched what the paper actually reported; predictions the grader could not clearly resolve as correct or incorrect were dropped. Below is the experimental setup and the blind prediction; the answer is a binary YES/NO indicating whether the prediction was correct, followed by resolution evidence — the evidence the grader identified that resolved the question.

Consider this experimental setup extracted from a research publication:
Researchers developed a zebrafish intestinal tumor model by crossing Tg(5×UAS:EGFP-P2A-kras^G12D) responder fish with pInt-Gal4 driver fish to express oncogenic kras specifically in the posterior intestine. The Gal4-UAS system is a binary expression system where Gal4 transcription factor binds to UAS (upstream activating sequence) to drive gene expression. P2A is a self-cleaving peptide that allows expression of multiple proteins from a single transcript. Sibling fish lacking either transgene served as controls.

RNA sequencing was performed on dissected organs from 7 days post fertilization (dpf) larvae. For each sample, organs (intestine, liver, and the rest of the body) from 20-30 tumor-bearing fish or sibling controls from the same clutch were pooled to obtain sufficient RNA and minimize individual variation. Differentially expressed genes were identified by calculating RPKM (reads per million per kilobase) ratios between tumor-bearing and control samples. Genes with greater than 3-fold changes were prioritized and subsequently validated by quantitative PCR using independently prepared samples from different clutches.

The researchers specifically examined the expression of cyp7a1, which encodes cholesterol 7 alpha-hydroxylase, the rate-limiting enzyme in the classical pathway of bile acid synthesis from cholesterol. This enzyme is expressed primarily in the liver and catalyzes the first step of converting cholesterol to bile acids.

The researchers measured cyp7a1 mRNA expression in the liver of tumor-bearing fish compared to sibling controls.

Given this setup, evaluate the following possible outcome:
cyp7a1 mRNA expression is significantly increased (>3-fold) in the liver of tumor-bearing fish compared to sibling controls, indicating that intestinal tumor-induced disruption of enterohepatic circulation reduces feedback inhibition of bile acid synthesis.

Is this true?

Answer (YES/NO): NO